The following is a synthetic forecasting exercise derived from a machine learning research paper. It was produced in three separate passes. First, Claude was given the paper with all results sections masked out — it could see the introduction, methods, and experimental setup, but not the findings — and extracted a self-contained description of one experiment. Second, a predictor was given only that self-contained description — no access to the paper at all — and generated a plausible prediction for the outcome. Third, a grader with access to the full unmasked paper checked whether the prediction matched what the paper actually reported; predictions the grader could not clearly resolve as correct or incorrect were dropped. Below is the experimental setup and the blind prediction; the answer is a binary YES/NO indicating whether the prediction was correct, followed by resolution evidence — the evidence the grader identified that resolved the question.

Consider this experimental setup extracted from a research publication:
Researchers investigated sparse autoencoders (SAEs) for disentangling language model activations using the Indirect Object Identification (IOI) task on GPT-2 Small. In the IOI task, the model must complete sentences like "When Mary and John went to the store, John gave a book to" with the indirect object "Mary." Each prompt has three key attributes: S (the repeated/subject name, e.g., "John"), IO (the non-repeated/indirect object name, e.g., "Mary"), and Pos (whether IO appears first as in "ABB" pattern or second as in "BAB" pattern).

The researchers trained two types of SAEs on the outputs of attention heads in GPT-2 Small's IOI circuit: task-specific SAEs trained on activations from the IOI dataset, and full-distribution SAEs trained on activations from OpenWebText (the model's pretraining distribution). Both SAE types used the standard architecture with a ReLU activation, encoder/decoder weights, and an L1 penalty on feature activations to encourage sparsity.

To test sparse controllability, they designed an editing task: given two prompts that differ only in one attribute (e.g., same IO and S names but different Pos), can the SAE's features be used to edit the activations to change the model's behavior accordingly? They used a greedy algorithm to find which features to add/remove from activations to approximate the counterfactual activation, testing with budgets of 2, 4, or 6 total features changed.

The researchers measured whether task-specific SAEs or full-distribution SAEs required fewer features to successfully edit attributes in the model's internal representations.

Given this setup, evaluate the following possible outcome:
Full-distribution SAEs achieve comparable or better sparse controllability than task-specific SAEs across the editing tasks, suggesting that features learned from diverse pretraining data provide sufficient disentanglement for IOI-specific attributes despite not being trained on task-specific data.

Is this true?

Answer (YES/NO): NO